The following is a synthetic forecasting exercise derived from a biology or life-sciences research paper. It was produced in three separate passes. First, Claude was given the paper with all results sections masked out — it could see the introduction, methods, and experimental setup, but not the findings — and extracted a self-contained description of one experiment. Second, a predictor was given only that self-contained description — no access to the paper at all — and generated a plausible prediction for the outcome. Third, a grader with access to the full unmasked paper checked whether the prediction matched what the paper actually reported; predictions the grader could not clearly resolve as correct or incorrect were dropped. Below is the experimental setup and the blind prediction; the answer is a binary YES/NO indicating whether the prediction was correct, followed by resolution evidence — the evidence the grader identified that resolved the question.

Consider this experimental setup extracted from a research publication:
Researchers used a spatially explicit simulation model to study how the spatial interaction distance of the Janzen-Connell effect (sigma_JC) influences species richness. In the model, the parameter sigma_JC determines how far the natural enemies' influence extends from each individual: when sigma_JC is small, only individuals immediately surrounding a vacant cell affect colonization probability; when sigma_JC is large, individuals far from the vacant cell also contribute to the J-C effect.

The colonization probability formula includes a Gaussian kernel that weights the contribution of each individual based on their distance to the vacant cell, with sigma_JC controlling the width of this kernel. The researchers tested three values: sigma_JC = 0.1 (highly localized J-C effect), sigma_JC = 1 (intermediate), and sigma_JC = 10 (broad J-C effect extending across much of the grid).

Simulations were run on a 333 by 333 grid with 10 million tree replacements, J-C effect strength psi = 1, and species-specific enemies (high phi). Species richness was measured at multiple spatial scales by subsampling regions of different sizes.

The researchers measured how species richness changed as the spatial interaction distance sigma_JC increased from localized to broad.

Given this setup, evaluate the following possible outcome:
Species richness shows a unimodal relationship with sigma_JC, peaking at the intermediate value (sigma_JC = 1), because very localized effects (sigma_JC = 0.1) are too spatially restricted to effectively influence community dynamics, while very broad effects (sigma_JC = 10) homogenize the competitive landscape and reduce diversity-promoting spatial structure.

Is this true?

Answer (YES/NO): NO